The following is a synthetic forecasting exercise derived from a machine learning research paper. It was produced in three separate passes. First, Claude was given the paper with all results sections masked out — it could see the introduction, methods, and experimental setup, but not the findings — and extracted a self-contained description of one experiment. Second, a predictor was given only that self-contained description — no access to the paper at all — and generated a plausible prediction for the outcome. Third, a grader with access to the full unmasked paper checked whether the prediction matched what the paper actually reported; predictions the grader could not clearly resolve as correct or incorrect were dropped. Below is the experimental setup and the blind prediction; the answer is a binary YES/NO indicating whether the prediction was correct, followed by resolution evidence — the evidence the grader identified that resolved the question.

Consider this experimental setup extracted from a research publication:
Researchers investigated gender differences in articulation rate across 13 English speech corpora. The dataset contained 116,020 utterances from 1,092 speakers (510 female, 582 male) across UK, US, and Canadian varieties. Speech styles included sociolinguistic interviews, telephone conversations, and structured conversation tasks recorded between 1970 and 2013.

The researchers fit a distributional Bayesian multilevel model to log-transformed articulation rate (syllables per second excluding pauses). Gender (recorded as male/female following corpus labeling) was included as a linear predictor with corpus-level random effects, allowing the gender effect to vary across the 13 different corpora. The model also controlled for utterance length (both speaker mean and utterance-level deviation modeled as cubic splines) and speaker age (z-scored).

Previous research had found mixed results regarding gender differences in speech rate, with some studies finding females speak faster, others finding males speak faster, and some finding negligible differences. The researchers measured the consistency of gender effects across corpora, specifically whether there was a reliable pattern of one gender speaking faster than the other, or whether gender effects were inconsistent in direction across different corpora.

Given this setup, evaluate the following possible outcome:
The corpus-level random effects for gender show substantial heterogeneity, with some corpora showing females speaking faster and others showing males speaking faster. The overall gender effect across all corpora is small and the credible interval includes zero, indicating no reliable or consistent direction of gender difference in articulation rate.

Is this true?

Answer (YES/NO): NO